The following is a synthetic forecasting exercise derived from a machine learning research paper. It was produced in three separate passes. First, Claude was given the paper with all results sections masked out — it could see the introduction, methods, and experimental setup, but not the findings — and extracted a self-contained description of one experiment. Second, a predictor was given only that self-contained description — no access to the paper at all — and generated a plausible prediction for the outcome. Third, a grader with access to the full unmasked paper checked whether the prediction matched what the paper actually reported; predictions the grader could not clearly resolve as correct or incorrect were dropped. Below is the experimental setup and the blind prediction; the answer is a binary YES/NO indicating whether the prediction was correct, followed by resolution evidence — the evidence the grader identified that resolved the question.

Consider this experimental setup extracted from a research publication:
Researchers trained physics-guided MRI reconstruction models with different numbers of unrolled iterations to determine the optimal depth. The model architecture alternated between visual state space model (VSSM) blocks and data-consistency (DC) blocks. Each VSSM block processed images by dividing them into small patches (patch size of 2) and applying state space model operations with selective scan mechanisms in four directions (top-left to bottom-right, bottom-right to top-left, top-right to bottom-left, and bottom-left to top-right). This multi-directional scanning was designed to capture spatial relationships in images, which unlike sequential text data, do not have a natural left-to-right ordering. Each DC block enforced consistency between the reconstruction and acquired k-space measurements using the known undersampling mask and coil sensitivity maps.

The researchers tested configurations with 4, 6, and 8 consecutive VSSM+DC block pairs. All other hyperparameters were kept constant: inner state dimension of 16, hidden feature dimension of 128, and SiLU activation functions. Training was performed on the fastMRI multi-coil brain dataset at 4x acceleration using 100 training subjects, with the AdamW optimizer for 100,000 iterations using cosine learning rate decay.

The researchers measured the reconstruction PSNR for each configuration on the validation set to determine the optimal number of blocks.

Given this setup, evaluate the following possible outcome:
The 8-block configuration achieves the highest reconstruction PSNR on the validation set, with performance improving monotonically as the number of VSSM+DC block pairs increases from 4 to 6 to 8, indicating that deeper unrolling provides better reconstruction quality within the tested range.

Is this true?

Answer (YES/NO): NO